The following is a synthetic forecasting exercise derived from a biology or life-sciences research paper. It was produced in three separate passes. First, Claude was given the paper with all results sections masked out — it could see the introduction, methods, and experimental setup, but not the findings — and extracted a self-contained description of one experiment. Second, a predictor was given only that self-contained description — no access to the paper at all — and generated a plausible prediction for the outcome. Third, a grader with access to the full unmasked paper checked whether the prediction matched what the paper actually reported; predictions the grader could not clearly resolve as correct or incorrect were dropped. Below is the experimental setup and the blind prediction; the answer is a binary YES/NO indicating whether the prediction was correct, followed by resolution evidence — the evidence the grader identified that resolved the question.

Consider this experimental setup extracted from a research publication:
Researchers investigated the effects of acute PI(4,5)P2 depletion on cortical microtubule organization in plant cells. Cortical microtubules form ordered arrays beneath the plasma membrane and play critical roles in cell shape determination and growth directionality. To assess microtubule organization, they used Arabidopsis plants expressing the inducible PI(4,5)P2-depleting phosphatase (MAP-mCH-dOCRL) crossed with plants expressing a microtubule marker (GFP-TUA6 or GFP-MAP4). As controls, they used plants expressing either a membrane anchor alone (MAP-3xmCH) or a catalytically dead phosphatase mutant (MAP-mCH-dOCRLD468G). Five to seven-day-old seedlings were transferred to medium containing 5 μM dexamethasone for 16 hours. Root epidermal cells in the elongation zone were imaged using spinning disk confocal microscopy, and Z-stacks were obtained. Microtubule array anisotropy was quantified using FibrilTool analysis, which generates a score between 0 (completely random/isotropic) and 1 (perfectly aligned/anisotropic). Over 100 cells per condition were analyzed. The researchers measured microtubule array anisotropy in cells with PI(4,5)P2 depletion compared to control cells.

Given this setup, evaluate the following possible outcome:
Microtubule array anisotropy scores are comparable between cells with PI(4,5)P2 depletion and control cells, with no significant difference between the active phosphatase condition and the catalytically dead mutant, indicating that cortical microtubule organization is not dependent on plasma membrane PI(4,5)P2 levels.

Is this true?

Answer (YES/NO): NO